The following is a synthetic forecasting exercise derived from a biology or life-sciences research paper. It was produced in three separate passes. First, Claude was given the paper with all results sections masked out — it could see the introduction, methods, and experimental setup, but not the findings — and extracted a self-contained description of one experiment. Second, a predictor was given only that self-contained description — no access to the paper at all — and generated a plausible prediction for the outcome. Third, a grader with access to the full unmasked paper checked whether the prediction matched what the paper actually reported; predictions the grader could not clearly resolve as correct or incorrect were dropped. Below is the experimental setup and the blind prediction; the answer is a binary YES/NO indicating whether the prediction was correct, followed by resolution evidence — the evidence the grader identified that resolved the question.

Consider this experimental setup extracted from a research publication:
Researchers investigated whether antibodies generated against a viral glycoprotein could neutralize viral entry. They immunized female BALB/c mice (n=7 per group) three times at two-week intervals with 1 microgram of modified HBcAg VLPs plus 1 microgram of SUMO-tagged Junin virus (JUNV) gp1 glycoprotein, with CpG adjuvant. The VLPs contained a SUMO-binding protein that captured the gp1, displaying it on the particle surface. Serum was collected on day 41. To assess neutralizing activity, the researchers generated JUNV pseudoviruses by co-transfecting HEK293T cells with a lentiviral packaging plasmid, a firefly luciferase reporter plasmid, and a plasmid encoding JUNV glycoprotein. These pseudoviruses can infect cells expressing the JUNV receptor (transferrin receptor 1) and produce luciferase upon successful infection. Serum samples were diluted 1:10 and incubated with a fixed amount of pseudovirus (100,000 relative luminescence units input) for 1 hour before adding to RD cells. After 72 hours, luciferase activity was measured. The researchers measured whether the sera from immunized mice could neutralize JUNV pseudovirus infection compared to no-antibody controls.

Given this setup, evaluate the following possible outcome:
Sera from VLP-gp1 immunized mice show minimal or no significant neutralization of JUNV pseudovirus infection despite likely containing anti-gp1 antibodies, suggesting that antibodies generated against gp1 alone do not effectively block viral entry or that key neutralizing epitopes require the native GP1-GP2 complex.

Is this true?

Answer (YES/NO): YES